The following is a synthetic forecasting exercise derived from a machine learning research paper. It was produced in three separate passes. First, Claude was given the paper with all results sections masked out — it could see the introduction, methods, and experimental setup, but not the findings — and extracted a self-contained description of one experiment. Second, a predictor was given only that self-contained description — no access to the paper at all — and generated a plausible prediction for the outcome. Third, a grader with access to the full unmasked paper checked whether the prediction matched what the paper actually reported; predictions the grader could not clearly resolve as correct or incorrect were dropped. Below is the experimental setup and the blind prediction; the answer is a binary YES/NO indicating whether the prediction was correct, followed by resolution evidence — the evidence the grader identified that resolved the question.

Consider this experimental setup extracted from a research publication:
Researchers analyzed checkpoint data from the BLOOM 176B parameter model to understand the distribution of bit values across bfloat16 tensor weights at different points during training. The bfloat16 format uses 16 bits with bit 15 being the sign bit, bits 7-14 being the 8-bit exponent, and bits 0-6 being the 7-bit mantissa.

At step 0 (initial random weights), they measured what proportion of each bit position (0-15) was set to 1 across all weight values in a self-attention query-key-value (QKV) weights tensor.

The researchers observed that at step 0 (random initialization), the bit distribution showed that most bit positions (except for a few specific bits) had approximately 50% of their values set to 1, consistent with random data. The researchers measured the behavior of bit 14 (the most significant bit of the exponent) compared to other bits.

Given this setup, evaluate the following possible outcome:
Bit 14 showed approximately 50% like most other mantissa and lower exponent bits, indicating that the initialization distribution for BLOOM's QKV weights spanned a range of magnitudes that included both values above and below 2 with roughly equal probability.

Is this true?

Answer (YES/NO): NO